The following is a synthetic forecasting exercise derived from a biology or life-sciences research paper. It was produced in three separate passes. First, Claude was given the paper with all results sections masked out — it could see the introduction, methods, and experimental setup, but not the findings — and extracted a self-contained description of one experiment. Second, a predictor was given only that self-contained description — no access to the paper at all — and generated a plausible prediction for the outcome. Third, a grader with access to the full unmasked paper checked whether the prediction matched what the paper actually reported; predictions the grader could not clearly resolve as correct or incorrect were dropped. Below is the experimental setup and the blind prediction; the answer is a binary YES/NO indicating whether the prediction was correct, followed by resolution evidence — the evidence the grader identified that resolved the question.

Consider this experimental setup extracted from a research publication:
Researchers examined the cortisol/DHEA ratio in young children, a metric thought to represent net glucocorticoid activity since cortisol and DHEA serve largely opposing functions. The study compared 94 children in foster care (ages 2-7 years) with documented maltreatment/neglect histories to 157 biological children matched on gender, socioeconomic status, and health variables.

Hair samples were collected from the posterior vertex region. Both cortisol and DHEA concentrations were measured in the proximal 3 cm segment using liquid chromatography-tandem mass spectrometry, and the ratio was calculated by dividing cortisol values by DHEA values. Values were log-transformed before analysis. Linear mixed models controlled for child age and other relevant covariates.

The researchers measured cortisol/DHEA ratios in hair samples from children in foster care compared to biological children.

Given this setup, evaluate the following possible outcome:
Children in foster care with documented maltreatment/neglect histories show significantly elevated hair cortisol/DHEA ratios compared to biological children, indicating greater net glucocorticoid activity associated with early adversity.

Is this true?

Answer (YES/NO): NO